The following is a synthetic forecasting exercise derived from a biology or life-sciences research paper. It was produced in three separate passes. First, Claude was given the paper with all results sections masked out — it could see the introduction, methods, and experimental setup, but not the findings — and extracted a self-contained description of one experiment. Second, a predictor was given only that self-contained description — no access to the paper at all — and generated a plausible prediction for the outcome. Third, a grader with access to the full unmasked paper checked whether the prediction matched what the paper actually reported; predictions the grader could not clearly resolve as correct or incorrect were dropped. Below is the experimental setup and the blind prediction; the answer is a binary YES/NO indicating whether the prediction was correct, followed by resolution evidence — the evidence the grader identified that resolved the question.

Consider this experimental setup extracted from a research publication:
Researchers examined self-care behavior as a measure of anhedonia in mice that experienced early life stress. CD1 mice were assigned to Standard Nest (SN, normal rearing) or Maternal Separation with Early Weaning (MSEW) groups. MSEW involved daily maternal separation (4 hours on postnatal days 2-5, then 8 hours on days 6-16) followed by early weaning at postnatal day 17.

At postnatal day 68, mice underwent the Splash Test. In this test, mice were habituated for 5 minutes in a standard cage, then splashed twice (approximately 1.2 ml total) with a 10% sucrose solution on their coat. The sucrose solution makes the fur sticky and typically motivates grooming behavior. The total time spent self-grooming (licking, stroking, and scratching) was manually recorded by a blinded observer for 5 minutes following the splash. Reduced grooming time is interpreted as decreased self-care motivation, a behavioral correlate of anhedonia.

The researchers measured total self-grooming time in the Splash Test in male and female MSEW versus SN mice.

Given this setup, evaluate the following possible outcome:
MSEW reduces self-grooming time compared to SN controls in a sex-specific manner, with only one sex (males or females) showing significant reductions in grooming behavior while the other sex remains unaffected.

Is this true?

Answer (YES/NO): NO